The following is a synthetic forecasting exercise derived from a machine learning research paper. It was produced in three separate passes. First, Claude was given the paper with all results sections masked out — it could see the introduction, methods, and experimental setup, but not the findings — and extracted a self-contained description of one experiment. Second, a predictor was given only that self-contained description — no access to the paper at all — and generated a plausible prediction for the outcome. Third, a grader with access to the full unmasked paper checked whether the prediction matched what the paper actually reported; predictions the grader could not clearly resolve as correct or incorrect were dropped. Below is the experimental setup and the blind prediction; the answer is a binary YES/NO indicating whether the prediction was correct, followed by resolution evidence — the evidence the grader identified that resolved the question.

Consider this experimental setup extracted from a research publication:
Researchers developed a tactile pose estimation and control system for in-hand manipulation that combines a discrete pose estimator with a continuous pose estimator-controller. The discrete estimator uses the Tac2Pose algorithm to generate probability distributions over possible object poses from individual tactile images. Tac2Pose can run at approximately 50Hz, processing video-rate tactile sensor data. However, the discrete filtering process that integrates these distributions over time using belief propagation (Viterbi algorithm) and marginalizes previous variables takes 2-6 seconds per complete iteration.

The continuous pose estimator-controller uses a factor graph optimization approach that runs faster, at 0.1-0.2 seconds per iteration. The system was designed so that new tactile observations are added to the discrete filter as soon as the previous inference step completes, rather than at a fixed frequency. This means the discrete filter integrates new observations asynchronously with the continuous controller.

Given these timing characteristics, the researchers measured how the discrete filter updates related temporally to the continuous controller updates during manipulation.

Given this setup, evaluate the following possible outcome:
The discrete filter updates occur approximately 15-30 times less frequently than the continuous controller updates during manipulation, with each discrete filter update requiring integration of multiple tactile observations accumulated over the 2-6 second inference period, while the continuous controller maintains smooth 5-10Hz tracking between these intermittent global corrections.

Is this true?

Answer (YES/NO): NO